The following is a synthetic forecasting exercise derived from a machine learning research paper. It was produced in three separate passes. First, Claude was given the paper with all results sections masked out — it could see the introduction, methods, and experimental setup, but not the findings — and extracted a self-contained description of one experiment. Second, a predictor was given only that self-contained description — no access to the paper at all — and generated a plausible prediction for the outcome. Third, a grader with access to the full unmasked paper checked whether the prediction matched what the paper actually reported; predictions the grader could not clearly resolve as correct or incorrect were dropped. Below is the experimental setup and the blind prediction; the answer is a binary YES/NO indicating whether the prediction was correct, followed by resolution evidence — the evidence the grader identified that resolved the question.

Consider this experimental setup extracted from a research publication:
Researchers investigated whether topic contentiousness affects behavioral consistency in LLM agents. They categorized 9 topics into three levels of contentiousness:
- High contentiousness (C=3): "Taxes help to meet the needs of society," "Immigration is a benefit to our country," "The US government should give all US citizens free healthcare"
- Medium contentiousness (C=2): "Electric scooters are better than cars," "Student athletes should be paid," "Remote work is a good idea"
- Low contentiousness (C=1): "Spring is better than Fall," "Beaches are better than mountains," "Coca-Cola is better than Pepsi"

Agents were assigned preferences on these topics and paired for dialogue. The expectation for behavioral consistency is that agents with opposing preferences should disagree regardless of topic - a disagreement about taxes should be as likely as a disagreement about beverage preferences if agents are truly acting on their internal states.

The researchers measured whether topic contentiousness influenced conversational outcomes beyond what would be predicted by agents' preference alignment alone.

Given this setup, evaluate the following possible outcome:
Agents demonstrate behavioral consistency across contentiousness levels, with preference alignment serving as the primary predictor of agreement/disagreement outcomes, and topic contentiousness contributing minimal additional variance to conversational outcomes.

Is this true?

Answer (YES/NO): NO